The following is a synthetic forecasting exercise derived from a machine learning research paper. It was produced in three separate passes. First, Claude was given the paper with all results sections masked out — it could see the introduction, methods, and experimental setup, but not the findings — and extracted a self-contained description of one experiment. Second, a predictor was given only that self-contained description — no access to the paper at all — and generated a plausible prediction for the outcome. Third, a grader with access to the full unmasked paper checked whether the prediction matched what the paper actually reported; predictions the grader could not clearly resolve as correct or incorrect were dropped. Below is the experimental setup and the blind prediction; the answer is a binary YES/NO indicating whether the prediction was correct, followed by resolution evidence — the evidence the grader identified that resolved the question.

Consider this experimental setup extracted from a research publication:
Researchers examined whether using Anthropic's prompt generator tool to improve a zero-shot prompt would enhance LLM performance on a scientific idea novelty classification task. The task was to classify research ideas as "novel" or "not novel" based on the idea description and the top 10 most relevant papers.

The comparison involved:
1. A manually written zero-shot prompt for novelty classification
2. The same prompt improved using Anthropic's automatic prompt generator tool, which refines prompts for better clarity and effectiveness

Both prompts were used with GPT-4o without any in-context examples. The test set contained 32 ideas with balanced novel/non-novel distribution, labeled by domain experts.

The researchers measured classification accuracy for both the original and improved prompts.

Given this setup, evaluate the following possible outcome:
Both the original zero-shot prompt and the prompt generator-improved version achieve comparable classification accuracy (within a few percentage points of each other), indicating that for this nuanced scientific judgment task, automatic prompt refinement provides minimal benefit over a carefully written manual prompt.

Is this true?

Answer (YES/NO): YES